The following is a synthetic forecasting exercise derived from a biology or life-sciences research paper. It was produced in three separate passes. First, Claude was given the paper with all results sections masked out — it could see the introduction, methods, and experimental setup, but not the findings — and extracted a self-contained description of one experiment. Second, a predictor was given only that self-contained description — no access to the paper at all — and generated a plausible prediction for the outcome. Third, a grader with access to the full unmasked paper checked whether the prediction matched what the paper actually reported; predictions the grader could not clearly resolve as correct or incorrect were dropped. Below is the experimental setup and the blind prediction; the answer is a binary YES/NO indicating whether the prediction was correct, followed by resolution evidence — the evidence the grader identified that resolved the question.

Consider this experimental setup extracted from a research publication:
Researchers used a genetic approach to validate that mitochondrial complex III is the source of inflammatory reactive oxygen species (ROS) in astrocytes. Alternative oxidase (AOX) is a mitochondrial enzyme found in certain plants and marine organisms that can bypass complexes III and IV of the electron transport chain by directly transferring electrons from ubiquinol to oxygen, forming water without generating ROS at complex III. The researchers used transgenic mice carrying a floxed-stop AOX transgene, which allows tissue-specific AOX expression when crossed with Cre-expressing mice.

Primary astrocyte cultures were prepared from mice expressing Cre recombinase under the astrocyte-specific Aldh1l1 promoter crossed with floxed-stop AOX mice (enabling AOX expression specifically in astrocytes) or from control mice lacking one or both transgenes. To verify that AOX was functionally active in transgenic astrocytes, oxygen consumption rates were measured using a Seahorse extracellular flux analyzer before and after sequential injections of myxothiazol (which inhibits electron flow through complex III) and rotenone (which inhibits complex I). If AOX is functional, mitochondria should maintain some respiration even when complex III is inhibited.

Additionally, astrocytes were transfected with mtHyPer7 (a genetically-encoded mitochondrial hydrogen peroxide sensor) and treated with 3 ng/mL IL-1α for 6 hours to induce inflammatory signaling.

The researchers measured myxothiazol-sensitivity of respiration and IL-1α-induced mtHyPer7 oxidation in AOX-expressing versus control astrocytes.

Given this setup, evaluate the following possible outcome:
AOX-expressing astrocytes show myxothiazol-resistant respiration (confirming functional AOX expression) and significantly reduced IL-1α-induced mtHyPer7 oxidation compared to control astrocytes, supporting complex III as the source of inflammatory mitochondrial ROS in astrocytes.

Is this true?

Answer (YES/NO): YES